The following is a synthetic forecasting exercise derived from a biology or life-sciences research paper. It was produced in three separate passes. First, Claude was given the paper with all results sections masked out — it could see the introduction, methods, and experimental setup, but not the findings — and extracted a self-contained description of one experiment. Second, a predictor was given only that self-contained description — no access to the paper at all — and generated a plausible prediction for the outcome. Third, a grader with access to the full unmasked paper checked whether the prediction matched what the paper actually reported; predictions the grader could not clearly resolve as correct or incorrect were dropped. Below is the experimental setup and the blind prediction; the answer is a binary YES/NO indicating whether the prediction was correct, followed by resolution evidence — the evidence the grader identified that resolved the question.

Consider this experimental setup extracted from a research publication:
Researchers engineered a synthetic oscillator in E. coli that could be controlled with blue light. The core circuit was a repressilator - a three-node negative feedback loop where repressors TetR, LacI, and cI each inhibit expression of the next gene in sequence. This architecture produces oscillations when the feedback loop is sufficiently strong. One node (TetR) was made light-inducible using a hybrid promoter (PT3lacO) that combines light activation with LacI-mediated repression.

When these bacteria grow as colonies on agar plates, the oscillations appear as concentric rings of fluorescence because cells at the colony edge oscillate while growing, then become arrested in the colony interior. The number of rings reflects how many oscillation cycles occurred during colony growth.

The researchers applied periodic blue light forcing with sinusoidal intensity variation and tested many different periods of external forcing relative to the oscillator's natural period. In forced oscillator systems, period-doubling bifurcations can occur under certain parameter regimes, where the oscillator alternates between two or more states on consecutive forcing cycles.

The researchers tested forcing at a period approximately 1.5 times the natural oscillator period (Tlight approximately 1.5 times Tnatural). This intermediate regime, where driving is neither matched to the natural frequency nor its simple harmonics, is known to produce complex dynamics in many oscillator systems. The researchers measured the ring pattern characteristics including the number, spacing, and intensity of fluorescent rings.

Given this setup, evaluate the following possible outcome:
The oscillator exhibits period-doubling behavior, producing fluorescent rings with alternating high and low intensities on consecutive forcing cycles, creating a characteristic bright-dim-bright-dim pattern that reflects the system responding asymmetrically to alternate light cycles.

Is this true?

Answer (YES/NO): NO